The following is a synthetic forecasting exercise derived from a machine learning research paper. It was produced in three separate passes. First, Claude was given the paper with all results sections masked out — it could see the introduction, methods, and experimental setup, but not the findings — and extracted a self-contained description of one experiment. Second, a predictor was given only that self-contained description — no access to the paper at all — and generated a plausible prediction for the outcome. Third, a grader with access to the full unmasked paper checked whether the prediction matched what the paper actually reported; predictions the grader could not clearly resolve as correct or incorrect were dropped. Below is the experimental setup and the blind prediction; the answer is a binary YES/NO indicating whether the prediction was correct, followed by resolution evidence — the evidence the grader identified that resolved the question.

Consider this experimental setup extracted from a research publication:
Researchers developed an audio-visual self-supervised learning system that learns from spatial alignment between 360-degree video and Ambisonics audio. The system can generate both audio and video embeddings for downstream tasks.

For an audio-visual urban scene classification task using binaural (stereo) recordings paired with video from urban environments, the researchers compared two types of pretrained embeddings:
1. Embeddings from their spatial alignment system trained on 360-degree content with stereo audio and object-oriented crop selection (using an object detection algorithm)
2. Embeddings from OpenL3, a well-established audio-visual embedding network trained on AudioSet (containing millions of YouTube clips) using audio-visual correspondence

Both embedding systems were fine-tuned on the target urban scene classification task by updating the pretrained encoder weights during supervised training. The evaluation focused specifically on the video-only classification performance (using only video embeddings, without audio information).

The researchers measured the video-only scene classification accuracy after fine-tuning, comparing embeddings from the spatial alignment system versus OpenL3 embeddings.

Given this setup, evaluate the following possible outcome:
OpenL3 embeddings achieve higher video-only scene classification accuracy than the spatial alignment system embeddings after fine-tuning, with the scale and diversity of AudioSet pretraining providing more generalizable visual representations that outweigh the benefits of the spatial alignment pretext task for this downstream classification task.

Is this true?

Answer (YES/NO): NO